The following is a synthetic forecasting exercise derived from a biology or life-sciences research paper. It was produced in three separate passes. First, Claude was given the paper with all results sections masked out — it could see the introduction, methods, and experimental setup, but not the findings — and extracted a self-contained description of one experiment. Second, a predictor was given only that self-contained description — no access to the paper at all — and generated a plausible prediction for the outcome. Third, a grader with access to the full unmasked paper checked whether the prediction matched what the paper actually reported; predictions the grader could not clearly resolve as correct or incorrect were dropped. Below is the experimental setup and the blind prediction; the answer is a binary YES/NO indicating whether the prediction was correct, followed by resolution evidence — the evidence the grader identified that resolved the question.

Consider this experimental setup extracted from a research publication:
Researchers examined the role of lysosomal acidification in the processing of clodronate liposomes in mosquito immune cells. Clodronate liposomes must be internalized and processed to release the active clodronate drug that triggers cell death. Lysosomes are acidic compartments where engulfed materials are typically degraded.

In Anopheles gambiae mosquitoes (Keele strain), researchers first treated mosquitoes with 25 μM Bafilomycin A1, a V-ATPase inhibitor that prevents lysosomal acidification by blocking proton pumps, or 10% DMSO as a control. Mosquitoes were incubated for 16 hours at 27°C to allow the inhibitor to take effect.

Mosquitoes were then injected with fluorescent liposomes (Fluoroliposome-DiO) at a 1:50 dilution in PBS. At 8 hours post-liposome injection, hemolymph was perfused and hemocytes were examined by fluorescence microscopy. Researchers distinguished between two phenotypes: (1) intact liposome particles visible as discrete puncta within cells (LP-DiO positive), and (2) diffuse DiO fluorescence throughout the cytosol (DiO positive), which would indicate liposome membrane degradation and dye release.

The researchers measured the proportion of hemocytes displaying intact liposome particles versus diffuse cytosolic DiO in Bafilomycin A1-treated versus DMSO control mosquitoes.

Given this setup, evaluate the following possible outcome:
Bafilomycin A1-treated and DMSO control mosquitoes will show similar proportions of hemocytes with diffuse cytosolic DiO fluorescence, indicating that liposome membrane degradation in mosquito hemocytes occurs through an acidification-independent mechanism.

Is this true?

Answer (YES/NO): NO